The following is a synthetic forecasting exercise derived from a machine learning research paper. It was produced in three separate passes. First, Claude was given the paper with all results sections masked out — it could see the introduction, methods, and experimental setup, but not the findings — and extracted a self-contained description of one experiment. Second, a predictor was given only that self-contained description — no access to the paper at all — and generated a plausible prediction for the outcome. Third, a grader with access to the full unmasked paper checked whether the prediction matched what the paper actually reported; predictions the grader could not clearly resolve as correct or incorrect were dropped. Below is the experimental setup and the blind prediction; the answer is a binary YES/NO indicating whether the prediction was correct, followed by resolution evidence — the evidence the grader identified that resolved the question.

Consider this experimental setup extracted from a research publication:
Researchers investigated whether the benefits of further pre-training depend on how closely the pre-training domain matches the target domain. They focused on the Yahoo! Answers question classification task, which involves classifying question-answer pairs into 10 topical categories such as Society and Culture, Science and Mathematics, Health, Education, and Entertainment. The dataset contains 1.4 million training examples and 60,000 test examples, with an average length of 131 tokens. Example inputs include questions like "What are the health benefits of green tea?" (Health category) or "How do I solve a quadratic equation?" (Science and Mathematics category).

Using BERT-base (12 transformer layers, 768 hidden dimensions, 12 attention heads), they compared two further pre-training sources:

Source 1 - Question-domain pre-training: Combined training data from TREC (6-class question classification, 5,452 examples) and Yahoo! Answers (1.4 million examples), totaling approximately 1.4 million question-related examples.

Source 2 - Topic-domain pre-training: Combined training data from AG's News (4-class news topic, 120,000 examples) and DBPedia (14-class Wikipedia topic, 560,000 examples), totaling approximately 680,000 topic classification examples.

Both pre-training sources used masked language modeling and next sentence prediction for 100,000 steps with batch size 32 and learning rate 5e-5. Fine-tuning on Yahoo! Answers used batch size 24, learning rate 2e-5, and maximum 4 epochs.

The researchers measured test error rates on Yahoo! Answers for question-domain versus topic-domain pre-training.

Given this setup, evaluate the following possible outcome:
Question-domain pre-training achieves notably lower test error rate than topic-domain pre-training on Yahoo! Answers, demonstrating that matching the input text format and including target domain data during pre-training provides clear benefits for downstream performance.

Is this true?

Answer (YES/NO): YES